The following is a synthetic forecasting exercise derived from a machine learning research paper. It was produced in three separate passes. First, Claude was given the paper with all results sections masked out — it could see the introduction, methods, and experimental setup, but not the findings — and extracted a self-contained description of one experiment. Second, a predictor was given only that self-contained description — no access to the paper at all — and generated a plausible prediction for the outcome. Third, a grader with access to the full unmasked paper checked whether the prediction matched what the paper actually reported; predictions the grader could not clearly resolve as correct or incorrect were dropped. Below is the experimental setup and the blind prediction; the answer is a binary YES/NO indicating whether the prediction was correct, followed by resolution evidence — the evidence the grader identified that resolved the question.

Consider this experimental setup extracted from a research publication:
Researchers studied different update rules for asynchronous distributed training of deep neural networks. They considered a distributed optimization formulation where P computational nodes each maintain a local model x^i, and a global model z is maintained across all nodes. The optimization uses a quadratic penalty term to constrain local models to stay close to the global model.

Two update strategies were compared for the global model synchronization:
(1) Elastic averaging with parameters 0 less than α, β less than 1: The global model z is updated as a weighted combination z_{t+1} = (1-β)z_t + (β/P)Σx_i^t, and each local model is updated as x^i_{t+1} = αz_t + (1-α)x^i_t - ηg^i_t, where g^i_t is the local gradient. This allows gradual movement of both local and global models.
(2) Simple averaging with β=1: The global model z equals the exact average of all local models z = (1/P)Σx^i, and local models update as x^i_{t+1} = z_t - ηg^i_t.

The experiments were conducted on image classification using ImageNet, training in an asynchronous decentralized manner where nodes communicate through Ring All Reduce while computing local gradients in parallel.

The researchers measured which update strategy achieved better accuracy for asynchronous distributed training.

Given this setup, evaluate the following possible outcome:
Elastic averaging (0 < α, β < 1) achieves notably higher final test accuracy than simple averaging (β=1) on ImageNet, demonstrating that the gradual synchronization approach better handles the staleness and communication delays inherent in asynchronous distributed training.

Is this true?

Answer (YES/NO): NO